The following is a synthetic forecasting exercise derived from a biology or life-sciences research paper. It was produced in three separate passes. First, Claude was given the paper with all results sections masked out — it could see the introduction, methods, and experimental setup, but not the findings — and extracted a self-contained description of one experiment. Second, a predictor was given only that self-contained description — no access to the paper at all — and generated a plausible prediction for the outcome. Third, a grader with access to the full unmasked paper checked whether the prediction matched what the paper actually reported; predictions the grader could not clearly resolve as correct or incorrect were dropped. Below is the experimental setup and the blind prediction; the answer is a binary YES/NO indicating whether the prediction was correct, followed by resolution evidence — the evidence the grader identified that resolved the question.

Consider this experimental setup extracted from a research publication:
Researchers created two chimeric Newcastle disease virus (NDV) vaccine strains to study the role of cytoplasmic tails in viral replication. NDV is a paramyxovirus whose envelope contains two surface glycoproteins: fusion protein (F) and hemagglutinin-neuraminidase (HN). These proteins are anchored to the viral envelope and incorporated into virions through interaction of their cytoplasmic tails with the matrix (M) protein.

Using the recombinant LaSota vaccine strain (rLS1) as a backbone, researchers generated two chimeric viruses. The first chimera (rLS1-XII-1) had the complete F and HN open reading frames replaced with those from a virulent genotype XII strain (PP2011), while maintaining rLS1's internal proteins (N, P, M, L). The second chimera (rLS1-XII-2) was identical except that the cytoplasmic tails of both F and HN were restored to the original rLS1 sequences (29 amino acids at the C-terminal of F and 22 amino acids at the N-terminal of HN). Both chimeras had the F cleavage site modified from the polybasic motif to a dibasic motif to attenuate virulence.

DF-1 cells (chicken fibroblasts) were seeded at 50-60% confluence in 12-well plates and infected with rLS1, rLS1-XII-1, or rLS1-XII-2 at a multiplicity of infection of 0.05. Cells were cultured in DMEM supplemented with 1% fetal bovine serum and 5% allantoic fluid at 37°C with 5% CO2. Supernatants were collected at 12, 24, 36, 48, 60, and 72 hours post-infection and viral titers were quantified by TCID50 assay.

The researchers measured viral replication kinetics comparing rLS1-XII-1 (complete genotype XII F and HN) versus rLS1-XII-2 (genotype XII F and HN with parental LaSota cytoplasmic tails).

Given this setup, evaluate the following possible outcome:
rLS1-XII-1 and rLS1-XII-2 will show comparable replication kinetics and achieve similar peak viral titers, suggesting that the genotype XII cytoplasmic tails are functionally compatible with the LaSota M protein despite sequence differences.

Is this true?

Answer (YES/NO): NO